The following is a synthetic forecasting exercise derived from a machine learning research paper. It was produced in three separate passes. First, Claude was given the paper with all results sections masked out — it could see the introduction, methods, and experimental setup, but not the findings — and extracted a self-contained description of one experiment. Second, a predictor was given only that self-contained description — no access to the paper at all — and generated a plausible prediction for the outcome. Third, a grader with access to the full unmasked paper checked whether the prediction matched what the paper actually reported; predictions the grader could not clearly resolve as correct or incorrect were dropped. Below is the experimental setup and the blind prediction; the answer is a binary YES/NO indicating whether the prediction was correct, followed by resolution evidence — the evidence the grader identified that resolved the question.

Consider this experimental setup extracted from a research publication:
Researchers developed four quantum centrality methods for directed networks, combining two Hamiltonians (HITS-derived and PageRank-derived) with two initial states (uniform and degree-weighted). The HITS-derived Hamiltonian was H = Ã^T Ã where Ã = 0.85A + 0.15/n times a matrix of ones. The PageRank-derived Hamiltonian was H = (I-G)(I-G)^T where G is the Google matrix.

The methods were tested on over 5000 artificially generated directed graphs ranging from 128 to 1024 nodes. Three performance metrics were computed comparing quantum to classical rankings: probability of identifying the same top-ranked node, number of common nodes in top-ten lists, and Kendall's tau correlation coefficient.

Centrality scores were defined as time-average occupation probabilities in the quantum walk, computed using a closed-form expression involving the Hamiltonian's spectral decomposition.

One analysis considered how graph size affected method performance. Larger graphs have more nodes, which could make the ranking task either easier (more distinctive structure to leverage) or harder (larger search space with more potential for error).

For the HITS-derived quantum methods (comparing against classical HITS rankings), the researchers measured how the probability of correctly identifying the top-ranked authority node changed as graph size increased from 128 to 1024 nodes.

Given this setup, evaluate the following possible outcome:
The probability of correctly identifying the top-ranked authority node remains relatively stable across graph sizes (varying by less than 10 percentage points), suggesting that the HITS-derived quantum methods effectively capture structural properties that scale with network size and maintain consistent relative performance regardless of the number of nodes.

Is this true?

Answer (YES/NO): NO